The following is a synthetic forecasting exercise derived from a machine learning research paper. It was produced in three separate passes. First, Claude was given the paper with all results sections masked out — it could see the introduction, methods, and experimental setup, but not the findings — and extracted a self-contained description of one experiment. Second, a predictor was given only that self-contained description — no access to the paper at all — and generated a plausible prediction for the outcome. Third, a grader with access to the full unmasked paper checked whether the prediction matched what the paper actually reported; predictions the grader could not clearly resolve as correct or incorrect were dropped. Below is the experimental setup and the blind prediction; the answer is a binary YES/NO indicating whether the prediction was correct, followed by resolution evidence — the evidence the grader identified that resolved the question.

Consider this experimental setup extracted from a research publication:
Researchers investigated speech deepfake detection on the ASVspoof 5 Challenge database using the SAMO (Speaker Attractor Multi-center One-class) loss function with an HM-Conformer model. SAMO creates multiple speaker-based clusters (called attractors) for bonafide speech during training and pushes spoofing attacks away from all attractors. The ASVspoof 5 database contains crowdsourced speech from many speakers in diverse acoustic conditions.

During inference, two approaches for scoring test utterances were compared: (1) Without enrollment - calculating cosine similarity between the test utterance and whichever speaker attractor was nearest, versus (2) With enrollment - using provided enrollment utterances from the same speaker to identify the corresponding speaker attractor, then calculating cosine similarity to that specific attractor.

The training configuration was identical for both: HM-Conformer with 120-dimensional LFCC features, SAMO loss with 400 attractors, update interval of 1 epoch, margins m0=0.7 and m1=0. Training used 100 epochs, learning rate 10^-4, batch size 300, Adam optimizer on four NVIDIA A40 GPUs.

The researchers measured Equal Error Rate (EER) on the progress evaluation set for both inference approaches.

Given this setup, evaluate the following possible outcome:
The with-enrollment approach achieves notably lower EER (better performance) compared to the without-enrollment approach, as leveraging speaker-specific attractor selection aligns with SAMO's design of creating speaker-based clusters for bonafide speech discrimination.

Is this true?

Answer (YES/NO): YES